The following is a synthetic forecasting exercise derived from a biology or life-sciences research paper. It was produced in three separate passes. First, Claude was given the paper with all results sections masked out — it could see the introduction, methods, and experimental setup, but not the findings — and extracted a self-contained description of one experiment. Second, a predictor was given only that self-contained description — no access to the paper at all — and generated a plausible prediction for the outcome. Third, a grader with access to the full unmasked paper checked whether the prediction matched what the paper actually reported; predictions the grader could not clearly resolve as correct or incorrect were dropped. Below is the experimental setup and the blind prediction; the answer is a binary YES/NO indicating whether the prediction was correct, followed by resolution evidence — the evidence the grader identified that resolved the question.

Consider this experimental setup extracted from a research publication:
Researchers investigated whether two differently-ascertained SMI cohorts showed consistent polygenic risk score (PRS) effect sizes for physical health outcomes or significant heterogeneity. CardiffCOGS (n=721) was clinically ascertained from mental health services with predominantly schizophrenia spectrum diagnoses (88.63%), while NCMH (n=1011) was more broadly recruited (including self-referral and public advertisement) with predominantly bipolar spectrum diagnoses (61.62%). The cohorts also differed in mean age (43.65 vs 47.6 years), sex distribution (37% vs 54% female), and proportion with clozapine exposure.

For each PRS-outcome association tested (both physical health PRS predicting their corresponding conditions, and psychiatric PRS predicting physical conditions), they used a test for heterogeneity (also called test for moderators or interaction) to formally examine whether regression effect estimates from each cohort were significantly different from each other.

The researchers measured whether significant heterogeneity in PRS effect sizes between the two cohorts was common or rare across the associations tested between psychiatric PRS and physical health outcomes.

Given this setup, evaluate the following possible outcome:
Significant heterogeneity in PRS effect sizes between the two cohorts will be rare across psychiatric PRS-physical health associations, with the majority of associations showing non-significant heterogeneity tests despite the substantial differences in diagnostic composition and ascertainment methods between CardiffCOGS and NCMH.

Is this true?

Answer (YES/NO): YES